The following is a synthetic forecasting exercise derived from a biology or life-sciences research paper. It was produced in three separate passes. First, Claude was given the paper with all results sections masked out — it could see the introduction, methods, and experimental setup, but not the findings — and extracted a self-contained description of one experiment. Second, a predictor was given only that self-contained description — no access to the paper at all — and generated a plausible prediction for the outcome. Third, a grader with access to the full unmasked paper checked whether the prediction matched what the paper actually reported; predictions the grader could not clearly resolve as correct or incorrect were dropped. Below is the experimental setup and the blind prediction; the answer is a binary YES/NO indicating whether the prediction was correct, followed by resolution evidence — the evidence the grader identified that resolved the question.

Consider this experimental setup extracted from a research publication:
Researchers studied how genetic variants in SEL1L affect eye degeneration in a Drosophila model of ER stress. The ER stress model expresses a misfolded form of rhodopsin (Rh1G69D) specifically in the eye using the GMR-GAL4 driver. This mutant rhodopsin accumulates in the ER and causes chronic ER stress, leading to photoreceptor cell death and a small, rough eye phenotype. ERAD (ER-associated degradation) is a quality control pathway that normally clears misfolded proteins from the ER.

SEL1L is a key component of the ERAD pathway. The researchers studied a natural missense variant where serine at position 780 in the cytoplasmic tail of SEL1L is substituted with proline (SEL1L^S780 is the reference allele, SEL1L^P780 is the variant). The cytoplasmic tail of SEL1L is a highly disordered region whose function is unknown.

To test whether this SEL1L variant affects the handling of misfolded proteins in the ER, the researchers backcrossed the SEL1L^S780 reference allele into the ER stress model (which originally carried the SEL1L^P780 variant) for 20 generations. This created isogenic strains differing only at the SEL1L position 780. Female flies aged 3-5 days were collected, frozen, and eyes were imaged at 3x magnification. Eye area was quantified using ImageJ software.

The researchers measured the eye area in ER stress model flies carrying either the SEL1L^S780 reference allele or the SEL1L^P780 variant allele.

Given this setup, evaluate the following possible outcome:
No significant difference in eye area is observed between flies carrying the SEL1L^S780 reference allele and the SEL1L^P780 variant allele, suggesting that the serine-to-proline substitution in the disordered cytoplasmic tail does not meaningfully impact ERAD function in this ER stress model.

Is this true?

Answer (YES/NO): NO